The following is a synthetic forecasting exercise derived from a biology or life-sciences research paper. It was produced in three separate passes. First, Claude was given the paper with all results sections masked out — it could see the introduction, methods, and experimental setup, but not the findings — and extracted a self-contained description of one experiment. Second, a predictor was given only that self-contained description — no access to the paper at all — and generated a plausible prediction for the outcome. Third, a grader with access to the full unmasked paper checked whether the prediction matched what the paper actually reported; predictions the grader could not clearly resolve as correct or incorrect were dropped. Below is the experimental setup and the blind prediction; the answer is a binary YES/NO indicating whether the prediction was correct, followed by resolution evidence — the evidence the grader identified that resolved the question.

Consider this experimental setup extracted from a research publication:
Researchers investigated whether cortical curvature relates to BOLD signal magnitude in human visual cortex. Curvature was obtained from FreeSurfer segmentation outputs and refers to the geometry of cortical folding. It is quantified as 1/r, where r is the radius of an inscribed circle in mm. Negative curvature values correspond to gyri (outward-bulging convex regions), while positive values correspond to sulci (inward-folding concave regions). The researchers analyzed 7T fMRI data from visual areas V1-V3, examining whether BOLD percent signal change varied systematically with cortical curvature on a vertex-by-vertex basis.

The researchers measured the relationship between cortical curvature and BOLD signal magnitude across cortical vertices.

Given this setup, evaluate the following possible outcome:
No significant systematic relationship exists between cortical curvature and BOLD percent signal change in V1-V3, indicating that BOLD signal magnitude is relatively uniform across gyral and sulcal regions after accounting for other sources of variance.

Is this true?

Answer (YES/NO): NO